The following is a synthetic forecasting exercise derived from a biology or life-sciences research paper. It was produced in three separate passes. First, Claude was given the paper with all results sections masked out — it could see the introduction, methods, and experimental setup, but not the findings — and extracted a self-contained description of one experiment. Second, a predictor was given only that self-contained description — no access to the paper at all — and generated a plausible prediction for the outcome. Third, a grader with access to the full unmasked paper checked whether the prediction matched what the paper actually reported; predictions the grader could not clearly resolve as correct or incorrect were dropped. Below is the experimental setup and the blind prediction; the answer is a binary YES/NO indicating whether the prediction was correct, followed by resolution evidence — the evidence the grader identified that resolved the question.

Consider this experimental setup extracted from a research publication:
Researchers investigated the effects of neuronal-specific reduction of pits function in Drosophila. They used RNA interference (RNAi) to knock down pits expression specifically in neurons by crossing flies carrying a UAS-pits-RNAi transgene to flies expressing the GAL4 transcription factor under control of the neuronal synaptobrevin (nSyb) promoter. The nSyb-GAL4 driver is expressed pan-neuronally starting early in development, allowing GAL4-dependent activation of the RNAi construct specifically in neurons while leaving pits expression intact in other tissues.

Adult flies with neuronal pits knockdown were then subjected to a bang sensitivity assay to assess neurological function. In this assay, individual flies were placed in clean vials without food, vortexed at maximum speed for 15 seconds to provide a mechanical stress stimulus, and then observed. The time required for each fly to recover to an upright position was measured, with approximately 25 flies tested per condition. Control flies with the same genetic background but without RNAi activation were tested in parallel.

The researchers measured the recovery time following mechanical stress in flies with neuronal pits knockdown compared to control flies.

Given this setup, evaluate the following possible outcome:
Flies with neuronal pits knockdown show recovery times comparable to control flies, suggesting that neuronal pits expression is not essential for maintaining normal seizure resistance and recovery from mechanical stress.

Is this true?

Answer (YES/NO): NO